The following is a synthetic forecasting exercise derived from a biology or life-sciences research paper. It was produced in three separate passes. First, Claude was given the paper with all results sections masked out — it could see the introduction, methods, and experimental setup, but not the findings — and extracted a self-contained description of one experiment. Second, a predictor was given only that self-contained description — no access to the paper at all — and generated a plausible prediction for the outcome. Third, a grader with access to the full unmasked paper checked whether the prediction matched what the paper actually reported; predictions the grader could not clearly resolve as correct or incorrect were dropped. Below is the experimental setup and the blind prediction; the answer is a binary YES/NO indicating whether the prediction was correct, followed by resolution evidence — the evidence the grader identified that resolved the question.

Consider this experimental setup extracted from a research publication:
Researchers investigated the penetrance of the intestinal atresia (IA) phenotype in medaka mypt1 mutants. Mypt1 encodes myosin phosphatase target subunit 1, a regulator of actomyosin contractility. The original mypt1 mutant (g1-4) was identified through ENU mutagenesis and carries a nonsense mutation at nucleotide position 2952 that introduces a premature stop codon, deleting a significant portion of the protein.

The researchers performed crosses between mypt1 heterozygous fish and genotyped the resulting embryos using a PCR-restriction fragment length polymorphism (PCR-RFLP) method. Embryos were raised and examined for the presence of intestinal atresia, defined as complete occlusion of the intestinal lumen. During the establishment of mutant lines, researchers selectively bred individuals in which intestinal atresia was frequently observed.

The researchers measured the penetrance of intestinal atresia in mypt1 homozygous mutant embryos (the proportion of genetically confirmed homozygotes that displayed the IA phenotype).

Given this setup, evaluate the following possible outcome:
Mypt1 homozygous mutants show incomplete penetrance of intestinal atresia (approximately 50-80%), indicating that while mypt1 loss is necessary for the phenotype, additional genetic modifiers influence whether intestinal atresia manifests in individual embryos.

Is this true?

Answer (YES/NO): NO